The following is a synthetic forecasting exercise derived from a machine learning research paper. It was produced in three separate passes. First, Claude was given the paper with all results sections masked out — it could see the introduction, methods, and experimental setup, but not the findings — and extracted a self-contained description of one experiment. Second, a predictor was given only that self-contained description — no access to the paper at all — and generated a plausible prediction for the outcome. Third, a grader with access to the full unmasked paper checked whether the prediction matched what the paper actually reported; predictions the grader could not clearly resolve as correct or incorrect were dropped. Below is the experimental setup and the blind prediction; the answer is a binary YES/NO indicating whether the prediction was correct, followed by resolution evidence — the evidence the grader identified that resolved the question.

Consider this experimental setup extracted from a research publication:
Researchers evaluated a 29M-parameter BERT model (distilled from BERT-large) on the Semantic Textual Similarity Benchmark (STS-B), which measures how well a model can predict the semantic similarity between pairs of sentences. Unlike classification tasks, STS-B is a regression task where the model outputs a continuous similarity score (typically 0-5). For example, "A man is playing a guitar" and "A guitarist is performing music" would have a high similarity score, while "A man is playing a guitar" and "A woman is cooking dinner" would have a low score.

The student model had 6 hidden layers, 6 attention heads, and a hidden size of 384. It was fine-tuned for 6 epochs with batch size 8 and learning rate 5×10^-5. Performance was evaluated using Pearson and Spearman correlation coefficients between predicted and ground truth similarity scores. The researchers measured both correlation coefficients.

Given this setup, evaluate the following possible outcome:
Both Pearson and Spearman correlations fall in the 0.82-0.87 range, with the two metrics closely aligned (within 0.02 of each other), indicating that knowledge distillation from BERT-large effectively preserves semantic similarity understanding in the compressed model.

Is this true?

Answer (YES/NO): NO